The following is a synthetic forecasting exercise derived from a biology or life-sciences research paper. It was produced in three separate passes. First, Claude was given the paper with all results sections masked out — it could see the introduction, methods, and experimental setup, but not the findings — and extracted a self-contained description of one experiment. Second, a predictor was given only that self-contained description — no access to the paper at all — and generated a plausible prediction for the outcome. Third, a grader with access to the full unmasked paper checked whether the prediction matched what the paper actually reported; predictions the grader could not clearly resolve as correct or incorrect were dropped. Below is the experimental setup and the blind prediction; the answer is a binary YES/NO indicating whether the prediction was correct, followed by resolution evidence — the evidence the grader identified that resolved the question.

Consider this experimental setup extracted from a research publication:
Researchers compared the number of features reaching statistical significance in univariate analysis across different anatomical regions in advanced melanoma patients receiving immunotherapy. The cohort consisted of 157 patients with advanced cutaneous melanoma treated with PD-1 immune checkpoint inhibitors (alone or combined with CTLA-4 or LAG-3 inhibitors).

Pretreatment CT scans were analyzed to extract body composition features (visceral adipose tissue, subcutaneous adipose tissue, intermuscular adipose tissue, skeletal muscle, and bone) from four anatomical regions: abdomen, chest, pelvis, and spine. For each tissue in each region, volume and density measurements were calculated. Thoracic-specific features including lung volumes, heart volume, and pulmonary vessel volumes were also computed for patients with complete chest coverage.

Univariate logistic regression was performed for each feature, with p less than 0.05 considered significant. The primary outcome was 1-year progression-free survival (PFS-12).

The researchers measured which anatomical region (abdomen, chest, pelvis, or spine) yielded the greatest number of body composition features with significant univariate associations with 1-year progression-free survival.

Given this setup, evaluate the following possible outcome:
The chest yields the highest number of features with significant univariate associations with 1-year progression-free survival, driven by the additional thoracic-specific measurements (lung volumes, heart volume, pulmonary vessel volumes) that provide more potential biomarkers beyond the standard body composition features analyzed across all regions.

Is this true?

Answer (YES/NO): NO